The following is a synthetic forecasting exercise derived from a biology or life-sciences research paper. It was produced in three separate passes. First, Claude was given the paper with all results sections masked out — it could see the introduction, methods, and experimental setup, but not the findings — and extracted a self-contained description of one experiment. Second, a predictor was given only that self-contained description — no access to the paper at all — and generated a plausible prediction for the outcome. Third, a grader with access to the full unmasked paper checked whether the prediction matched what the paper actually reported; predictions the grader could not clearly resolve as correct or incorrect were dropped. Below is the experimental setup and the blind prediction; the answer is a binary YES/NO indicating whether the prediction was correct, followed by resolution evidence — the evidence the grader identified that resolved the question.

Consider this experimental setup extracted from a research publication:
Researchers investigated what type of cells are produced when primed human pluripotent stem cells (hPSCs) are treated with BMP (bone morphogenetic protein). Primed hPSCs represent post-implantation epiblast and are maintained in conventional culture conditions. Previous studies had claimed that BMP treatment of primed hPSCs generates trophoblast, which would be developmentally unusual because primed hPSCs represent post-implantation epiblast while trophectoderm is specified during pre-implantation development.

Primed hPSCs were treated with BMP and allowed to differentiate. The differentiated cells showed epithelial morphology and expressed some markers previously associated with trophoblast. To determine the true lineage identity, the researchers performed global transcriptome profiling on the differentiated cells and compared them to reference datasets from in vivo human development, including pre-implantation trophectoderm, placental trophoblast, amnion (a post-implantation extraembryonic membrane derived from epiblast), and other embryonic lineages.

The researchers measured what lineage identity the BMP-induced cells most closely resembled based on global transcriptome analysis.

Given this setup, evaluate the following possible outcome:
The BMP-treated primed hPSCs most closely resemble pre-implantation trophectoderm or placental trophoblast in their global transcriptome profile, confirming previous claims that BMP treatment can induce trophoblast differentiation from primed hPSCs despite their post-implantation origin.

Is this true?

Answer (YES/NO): NO